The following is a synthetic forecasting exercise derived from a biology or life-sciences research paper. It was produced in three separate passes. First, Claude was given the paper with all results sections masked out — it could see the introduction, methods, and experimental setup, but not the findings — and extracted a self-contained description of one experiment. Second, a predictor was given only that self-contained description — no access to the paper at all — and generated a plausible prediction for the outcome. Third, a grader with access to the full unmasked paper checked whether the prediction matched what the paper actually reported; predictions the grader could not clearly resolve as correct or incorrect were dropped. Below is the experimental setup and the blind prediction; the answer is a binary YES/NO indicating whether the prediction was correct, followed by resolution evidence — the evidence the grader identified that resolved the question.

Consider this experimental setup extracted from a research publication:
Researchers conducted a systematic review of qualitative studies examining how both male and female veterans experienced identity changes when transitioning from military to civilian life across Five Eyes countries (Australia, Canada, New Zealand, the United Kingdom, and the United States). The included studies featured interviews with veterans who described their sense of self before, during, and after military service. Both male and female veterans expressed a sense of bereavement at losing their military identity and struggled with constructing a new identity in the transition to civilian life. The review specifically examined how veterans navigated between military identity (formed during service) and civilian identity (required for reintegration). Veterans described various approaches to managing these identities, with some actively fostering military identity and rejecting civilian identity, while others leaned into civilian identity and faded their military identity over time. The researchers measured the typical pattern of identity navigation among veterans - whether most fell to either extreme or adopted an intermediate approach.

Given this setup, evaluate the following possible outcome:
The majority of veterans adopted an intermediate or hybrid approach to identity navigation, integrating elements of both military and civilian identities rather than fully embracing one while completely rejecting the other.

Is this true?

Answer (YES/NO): YES